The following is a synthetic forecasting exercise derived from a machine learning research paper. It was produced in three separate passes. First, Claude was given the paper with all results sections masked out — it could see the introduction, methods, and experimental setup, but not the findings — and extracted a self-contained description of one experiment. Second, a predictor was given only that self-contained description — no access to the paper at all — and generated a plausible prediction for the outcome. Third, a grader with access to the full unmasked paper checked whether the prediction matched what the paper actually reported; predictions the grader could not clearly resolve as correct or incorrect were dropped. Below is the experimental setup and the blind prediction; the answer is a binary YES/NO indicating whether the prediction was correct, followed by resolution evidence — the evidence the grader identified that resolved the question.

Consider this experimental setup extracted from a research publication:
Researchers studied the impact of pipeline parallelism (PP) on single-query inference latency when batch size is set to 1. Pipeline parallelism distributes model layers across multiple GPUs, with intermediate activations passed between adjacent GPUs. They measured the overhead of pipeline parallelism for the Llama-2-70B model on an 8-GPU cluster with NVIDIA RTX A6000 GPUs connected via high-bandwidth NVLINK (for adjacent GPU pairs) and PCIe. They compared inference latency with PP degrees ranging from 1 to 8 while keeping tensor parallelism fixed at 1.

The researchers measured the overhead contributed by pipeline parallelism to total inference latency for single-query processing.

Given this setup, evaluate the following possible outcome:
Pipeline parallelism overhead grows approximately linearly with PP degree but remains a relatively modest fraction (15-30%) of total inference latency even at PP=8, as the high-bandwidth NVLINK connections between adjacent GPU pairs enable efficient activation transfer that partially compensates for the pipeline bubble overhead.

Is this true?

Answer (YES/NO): NO